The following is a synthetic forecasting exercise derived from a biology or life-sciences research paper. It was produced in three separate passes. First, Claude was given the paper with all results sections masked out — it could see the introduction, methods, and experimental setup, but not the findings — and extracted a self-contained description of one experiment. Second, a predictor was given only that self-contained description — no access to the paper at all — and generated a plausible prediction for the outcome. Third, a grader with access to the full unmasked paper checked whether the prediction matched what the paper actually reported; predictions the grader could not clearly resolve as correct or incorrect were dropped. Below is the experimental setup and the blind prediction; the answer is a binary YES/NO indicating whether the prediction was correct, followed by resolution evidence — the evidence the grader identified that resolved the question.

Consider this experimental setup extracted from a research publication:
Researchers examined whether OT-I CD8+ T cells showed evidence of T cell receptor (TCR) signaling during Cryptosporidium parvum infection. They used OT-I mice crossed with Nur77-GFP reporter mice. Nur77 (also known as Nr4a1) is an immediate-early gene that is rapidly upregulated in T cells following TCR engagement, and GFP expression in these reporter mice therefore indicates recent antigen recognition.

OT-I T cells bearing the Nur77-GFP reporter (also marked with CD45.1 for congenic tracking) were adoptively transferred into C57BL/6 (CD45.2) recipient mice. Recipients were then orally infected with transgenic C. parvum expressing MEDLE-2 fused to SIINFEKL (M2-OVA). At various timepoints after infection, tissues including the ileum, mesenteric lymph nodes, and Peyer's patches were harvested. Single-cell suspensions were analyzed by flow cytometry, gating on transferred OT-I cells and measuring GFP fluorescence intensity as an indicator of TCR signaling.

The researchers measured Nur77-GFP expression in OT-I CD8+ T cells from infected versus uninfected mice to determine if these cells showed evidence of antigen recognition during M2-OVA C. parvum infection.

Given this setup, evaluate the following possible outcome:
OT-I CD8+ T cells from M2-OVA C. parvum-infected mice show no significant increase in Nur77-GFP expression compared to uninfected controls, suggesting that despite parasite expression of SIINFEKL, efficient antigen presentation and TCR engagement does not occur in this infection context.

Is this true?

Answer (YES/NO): NO